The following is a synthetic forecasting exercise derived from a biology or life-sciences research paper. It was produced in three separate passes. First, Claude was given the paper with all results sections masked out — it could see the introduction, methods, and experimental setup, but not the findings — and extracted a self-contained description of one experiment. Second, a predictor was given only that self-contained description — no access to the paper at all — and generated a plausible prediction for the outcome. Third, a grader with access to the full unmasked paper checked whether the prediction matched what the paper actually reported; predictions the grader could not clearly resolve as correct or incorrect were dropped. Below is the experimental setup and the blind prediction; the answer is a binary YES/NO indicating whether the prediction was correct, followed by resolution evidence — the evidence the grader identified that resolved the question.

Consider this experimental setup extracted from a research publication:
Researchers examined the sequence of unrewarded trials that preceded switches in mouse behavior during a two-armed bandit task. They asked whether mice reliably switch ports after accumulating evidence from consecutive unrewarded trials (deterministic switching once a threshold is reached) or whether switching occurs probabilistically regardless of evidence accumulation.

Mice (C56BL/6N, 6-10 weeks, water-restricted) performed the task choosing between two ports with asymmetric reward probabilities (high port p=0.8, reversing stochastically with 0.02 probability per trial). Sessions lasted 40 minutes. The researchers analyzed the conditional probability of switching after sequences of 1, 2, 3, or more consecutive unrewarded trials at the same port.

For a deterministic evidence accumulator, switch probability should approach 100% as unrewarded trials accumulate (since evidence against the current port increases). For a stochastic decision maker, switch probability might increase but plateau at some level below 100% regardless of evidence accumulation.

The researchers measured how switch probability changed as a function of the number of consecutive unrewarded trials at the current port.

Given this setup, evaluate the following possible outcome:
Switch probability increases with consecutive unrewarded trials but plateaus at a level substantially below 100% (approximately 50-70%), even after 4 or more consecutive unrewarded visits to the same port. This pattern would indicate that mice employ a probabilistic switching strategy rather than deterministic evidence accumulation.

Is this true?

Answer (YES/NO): YES